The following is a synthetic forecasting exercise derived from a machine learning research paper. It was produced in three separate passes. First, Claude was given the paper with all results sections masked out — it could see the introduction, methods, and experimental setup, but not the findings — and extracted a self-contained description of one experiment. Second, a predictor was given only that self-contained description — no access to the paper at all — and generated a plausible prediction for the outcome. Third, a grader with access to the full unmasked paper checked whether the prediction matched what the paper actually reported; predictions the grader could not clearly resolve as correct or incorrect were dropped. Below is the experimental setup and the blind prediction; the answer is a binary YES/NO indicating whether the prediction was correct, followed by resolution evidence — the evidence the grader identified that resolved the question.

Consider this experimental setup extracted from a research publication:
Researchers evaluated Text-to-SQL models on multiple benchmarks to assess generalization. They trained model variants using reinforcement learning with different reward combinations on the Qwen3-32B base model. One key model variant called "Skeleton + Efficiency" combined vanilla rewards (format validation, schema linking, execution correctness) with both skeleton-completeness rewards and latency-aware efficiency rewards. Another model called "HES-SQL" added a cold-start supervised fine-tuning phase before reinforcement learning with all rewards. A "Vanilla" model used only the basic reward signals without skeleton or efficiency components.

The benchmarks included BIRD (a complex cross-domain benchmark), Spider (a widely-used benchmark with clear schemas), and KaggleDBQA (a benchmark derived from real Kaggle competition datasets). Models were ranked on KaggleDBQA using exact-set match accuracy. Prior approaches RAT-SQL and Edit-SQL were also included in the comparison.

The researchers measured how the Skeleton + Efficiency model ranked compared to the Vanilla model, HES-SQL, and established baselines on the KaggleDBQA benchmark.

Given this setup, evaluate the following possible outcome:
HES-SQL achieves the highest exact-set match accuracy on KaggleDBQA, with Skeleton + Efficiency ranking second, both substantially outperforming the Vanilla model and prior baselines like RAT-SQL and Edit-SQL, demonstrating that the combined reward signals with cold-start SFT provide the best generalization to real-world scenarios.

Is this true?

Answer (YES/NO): NO